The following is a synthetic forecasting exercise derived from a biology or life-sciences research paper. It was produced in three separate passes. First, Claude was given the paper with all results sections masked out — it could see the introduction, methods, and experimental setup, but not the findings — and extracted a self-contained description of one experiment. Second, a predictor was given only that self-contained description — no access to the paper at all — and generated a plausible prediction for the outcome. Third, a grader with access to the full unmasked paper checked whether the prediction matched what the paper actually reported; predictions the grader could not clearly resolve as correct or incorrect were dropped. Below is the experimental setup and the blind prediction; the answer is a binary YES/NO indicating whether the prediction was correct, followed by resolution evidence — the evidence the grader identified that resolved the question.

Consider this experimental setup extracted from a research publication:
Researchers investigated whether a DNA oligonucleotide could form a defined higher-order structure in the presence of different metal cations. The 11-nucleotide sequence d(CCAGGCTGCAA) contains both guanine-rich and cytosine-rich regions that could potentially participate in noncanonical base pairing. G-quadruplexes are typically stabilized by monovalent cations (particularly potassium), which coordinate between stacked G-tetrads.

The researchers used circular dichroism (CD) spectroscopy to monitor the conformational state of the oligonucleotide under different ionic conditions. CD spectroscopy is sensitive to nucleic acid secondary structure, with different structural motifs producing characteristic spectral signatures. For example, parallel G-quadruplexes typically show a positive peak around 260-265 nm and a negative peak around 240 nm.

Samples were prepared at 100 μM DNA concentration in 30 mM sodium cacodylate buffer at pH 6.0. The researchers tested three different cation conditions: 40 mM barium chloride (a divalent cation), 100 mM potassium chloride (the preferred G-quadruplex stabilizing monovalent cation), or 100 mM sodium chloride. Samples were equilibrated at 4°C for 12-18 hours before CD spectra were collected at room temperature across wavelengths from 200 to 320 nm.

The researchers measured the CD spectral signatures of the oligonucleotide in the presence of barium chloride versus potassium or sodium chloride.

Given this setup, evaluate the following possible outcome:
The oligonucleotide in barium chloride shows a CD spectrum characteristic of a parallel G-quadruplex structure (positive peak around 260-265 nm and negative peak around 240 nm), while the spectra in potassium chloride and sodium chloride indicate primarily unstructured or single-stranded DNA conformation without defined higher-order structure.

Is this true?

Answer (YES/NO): NO